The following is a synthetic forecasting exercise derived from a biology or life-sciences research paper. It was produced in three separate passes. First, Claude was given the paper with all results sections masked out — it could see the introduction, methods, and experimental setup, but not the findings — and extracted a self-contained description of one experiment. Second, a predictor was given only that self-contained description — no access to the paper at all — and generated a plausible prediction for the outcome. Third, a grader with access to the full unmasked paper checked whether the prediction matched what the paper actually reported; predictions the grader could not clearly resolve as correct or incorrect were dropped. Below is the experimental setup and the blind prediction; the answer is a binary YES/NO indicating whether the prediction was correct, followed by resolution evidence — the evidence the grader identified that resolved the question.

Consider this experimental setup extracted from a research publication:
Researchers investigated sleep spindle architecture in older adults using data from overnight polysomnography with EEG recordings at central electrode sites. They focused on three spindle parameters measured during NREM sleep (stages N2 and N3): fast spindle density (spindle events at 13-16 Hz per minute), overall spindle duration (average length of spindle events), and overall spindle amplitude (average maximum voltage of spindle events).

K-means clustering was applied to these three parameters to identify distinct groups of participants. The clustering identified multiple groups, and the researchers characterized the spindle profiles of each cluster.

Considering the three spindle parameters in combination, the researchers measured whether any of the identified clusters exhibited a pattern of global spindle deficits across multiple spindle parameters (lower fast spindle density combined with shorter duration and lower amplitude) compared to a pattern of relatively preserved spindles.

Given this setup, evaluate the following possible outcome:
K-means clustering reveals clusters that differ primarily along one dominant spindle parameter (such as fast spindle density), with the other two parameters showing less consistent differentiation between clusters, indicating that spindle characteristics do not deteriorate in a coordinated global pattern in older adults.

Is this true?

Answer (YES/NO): NO